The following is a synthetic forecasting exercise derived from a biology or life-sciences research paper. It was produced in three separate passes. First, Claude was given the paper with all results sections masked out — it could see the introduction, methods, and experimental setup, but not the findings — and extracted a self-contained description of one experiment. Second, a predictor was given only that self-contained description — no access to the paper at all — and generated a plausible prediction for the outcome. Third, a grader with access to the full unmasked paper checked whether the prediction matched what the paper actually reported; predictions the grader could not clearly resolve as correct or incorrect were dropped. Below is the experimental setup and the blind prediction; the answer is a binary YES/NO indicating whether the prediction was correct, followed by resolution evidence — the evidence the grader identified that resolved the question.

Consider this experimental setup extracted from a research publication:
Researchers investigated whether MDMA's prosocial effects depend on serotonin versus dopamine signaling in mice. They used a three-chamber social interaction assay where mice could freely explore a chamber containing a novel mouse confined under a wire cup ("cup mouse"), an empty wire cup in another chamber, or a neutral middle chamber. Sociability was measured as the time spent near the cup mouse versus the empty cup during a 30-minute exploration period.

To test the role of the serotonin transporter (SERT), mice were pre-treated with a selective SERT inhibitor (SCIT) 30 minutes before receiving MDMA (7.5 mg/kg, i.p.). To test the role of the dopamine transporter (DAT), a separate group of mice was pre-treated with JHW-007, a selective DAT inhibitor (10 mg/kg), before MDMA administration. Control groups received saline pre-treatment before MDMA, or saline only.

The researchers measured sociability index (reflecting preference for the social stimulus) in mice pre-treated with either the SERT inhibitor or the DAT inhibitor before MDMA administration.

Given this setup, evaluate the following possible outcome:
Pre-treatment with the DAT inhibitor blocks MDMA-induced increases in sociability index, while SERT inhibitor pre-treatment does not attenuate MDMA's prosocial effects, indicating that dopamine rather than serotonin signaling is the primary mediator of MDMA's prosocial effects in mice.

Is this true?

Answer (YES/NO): NO